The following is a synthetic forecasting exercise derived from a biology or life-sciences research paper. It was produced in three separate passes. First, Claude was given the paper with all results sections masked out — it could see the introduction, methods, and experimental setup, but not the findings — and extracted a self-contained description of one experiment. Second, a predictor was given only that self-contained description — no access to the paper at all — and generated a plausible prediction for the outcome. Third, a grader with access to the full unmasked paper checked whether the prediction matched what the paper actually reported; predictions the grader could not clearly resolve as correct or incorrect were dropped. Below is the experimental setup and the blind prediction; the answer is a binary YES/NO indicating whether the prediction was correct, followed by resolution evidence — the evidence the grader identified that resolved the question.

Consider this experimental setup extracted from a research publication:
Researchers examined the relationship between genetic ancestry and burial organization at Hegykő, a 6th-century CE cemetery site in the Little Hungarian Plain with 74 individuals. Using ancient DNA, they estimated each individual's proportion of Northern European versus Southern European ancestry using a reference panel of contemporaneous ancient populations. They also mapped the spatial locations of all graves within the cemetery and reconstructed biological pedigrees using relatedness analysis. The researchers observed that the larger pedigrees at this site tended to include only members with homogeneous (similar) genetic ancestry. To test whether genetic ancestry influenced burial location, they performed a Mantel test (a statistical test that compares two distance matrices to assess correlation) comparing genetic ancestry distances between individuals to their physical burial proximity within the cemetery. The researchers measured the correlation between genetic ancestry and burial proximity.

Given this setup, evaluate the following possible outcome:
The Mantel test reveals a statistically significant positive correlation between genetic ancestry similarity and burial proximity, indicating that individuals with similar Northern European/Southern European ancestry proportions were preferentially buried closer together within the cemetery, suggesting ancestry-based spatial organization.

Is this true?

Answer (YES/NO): YES